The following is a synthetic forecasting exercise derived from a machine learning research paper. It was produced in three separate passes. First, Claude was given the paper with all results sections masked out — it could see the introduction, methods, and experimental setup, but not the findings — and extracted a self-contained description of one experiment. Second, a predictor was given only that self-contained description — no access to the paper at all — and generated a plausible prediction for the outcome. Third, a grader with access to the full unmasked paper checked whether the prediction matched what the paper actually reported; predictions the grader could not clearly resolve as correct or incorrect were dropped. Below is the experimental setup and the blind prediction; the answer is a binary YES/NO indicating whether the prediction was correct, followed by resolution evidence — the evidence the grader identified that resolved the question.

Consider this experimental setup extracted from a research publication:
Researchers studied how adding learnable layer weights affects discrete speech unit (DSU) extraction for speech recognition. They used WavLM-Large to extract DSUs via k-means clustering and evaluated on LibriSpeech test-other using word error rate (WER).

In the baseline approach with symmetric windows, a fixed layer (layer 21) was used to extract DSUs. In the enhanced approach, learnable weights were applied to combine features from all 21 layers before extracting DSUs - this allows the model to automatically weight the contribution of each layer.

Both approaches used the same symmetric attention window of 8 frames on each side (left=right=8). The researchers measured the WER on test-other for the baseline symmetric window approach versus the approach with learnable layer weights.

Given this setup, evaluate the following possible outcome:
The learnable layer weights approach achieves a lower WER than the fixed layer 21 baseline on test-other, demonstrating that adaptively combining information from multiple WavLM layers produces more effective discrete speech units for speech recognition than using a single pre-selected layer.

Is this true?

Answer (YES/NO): YES